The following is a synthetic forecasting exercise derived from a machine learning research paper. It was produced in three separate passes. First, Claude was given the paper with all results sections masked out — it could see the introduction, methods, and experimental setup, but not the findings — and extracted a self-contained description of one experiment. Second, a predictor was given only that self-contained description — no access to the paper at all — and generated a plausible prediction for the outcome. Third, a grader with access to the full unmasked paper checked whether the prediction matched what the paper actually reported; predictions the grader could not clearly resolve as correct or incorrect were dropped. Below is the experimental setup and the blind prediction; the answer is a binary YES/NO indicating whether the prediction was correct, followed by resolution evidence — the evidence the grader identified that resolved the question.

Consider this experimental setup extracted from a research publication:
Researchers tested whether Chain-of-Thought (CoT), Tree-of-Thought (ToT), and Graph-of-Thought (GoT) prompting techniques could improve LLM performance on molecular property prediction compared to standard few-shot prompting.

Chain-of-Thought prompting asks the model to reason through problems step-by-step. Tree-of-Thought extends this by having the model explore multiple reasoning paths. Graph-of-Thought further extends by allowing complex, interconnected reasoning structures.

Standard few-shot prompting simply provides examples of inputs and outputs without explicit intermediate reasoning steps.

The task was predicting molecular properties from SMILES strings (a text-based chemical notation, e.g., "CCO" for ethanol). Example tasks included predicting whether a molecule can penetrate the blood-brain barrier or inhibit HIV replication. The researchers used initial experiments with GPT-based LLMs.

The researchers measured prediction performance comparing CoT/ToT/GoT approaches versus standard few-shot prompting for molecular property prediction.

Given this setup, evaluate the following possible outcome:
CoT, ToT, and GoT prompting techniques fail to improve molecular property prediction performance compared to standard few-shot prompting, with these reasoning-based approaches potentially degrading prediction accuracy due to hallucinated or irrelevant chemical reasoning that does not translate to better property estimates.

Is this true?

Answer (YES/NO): YES